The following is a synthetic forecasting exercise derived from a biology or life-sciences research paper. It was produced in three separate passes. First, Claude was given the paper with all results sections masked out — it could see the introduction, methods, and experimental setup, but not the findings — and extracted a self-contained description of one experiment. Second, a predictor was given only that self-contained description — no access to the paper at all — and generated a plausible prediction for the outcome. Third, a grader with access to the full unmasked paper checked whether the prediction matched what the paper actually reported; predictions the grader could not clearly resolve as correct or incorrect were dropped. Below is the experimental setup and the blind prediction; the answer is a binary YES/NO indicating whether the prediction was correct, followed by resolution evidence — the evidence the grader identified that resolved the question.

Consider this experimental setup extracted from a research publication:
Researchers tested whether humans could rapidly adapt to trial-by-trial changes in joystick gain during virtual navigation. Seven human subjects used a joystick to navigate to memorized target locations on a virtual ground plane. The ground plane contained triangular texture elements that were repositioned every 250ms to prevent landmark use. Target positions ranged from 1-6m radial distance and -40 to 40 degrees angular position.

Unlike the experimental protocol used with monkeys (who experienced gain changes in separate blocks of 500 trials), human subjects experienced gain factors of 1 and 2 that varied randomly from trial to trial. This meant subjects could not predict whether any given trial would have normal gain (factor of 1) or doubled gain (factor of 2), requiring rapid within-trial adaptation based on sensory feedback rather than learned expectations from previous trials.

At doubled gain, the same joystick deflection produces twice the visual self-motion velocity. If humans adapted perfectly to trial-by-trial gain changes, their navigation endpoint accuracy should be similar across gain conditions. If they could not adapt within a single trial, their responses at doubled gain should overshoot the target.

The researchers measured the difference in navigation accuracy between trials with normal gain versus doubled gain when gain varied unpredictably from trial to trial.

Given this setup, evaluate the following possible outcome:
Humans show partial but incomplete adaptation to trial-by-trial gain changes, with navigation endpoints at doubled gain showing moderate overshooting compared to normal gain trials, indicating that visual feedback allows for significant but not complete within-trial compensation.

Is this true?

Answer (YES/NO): NO